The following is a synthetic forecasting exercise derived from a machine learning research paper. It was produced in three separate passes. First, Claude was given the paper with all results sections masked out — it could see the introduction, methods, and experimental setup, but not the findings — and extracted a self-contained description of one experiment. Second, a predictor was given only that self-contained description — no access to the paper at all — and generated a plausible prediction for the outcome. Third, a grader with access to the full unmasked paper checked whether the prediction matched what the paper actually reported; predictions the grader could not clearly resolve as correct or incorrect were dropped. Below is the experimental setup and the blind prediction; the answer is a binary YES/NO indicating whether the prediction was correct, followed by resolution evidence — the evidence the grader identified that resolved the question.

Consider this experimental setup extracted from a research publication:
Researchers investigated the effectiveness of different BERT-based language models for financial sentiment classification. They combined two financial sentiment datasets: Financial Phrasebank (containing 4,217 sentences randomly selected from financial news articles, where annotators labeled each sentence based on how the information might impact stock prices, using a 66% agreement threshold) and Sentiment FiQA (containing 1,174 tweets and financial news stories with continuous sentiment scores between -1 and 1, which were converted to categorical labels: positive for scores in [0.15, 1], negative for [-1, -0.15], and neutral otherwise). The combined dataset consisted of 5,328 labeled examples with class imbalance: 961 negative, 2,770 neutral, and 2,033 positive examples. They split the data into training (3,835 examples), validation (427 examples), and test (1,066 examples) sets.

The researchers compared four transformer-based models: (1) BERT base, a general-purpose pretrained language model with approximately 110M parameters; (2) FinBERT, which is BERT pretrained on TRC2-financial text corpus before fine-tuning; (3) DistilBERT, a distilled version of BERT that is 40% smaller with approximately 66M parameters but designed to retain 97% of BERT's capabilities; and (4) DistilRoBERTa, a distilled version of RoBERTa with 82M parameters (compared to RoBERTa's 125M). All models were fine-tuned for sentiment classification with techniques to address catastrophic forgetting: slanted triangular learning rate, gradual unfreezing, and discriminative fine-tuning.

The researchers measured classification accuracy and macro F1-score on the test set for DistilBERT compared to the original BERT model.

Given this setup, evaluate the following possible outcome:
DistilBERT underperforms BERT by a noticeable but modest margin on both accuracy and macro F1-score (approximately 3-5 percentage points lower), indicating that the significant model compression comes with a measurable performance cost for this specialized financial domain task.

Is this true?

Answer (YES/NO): NO